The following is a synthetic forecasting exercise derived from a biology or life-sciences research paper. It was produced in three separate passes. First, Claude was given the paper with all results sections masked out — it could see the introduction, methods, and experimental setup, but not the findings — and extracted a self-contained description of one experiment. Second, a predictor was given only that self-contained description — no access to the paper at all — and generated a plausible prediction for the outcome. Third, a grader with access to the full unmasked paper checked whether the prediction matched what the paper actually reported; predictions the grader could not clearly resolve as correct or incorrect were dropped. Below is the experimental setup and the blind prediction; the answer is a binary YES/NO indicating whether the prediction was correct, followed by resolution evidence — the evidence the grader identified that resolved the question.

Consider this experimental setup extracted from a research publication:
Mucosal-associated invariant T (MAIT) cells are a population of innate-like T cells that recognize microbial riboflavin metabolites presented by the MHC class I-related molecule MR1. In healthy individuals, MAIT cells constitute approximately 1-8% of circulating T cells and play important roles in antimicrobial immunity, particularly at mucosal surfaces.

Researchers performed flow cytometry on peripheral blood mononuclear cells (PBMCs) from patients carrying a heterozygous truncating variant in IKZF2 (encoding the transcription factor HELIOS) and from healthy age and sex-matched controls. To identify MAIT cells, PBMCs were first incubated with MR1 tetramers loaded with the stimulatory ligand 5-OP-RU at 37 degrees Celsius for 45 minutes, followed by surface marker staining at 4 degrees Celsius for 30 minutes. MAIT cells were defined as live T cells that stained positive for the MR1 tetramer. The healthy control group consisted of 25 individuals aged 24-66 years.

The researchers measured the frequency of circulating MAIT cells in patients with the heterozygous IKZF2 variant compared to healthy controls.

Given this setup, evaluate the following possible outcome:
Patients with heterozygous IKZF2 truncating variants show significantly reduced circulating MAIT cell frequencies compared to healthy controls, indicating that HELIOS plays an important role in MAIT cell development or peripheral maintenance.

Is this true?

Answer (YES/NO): YES